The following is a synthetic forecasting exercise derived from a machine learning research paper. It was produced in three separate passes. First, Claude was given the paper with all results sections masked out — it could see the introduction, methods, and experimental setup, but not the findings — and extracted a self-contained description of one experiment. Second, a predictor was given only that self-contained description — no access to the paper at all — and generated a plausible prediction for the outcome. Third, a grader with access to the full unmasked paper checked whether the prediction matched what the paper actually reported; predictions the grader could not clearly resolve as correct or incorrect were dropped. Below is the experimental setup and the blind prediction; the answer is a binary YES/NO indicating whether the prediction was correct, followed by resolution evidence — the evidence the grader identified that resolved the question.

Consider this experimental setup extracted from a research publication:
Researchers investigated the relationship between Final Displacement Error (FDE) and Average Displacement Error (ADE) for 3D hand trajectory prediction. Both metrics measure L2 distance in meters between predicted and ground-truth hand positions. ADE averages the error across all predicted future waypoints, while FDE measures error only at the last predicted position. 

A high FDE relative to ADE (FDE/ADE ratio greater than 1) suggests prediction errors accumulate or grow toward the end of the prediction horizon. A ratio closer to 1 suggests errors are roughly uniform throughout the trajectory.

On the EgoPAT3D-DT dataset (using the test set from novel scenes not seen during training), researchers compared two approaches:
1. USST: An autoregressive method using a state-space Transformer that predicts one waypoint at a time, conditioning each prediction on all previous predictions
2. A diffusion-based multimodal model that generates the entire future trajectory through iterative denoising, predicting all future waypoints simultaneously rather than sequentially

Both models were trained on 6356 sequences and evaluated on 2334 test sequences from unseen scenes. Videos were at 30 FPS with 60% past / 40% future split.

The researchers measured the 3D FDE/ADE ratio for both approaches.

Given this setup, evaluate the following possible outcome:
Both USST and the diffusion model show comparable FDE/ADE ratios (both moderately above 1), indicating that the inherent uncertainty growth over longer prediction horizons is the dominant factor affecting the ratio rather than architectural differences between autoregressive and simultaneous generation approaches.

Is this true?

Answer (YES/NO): YES